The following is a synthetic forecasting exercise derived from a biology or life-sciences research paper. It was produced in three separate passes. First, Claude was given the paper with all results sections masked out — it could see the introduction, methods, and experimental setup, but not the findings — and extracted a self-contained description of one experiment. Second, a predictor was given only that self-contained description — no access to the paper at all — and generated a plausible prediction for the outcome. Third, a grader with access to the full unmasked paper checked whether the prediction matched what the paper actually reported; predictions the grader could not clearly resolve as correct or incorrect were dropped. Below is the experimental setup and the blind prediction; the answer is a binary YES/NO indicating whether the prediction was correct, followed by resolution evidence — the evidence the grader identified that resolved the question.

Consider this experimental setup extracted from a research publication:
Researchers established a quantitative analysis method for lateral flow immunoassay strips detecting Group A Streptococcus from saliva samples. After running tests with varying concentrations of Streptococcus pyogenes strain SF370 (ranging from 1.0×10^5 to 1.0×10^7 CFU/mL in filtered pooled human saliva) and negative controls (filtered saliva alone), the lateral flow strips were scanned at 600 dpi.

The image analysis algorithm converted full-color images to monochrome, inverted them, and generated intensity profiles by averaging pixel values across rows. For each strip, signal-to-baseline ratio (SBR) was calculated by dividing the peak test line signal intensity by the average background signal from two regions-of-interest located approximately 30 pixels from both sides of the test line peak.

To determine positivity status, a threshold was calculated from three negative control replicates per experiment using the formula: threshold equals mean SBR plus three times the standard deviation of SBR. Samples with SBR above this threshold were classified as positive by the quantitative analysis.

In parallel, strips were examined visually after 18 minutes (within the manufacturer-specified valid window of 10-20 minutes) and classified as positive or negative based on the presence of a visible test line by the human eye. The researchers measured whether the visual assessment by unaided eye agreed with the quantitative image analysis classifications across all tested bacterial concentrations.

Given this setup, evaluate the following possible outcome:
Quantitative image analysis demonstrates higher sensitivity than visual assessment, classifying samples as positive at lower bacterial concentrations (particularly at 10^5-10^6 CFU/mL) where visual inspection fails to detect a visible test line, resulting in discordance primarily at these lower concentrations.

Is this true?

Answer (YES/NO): NO